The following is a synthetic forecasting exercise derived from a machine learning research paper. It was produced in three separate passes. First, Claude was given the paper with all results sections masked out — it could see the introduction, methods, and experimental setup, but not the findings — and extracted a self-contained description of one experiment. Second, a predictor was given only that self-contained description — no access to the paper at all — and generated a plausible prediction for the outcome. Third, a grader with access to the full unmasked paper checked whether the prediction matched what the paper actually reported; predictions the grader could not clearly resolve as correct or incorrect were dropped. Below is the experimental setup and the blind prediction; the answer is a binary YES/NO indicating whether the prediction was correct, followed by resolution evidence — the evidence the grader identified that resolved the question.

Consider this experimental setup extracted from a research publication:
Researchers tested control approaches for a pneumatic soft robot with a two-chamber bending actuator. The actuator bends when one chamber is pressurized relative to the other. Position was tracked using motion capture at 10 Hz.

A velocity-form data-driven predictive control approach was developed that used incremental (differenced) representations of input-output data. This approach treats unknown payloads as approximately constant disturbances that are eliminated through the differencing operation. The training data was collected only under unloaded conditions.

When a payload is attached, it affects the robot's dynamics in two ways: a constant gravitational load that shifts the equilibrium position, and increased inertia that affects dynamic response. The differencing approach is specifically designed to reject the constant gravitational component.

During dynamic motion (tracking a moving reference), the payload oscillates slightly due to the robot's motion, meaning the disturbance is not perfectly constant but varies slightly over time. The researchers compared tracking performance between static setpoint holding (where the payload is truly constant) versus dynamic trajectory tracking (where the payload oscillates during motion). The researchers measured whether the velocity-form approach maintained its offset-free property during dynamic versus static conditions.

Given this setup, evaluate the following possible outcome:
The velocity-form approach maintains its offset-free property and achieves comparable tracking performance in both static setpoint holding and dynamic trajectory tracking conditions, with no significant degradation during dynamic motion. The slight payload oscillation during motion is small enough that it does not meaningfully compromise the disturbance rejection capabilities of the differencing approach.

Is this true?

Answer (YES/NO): NO